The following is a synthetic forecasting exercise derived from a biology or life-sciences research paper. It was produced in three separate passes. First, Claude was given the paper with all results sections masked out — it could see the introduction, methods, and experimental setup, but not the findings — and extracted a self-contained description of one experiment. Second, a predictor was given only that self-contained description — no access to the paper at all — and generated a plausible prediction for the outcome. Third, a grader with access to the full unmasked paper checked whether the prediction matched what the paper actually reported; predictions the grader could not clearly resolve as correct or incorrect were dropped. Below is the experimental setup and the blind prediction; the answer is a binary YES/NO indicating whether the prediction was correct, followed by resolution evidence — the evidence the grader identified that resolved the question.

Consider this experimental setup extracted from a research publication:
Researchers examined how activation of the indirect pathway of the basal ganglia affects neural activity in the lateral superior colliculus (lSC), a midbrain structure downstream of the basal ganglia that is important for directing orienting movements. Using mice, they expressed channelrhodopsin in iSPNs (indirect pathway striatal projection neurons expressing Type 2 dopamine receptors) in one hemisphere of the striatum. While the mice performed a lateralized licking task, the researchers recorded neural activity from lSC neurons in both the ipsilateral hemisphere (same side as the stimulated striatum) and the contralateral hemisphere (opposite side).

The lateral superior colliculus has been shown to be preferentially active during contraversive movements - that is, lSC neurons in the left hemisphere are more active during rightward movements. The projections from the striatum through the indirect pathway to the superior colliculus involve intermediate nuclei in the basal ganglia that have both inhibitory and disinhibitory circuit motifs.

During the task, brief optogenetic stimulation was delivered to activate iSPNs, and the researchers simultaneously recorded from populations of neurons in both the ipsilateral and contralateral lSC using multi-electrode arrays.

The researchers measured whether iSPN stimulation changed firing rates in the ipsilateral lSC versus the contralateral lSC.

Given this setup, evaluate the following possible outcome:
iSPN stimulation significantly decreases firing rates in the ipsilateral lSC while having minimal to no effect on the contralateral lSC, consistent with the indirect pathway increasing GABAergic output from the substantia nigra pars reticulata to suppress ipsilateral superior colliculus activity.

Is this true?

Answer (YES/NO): NO